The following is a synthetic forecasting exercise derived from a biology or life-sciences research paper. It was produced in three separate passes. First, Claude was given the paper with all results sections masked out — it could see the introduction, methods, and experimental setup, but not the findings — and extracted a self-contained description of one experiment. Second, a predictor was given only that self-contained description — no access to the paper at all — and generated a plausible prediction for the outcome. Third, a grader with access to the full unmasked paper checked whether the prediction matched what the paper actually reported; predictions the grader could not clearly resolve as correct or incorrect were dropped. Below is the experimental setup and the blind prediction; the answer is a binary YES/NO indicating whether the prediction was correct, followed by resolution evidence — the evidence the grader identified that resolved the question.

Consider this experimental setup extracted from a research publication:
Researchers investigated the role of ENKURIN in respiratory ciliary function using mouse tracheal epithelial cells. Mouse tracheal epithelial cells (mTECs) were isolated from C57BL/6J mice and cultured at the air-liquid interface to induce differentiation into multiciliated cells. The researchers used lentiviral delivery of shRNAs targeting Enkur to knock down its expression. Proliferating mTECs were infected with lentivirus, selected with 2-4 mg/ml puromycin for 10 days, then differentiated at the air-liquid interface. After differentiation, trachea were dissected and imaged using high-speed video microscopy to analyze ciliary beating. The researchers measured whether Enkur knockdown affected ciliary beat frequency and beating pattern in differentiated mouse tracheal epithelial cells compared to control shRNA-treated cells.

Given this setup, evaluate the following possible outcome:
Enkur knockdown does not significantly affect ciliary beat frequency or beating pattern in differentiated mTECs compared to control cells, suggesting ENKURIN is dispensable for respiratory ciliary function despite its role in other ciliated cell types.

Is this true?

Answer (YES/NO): YES